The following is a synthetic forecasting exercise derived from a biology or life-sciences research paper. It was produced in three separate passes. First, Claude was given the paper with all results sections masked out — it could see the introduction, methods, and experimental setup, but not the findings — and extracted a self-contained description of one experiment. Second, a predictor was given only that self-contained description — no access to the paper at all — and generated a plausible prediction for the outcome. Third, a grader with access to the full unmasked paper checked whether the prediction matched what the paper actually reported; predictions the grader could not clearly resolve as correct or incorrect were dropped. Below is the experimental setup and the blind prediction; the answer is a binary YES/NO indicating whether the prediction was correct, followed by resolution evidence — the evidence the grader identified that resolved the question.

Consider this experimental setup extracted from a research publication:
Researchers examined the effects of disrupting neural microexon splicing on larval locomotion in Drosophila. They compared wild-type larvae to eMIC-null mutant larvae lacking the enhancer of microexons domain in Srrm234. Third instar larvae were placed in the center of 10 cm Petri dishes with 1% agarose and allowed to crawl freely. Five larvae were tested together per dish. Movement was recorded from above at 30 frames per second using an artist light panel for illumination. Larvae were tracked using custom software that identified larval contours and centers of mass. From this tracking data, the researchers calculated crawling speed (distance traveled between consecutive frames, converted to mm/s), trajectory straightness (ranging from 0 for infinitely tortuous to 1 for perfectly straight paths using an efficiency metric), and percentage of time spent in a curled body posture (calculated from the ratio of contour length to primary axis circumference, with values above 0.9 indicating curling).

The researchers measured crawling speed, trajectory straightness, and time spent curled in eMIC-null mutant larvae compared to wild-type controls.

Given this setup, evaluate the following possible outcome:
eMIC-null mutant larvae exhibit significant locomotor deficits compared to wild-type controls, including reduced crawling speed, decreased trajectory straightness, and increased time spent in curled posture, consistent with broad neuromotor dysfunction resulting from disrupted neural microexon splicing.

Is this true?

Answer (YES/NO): YES